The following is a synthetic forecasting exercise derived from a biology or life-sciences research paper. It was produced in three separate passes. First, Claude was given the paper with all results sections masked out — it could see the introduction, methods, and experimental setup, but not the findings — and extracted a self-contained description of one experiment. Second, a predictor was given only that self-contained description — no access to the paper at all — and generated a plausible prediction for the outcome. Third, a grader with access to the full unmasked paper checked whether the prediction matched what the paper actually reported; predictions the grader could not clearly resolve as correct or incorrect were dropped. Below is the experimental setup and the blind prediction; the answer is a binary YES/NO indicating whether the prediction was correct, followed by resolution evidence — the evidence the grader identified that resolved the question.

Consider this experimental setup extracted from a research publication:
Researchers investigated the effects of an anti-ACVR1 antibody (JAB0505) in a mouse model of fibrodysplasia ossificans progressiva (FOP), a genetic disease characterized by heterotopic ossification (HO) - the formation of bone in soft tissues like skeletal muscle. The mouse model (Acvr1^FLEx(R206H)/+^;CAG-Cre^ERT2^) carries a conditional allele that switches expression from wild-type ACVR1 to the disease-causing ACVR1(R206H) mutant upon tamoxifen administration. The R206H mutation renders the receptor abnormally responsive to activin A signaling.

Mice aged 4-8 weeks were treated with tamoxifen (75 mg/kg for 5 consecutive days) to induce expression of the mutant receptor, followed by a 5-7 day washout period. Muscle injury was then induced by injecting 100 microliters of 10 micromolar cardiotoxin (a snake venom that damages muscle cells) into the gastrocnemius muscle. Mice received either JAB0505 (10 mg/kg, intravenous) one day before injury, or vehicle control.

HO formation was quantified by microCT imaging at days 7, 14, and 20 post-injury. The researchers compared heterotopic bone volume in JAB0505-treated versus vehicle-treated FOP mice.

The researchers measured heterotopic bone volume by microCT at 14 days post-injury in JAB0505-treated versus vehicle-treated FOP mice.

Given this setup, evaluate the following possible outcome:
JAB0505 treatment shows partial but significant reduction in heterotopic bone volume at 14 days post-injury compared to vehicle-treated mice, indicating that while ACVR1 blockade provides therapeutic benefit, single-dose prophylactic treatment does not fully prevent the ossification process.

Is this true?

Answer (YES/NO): NO